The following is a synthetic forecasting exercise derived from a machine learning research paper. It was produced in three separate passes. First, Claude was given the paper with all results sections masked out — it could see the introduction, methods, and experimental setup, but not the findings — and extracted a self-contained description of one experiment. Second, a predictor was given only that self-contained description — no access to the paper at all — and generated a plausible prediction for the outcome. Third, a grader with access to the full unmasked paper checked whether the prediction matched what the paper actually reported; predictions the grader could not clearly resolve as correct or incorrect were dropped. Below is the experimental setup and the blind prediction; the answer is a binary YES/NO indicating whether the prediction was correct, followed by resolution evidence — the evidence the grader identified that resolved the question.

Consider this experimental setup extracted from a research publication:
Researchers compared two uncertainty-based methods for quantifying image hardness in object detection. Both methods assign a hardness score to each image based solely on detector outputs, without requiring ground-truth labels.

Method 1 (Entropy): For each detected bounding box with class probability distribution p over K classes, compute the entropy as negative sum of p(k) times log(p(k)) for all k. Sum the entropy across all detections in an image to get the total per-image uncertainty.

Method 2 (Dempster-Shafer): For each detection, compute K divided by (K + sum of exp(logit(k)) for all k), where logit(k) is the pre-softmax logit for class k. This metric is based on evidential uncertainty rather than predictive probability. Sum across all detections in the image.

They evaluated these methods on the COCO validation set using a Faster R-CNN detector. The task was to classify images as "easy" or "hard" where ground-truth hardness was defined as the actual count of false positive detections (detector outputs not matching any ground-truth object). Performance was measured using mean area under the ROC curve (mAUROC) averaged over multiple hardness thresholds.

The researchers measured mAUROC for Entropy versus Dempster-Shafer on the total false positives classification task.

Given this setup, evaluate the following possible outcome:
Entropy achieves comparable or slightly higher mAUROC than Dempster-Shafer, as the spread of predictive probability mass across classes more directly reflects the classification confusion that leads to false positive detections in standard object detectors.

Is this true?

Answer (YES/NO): NO